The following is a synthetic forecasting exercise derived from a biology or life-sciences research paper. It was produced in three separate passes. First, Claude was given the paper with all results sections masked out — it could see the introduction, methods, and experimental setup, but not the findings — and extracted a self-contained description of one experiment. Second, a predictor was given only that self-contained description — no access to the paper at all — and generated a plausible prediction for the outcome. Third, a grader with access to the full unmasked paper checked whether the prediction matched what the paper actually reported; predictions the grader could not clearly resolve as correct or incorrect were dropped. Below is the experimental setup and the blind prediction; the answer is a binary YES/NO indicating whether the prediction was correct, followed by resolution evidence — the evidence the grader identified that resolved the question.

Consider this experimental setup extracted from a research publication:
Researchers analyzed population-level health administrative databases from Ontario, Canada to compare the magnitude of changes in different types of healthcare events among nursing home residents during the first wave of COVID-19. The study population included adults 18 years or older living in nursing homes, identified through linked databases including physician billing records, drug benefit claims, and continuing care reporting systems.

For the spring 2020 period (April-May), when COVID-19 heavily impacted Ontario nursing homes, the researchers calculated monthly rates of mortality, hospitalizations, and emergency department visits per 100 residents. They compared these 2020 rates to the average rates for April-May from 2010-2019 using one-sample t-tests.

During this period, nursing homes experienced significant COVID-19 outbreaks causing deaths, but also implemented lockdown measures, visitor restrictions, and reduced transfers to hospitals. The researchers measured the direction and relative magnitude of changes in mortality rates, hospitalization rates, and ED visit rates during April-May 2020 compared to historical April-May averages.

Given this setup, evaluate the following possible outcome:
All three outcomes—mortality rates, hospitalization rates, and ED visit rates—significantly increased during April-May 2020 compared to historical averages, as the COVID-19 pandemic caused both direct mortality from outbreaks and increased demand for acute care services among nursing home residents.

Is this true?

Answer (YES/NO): NO